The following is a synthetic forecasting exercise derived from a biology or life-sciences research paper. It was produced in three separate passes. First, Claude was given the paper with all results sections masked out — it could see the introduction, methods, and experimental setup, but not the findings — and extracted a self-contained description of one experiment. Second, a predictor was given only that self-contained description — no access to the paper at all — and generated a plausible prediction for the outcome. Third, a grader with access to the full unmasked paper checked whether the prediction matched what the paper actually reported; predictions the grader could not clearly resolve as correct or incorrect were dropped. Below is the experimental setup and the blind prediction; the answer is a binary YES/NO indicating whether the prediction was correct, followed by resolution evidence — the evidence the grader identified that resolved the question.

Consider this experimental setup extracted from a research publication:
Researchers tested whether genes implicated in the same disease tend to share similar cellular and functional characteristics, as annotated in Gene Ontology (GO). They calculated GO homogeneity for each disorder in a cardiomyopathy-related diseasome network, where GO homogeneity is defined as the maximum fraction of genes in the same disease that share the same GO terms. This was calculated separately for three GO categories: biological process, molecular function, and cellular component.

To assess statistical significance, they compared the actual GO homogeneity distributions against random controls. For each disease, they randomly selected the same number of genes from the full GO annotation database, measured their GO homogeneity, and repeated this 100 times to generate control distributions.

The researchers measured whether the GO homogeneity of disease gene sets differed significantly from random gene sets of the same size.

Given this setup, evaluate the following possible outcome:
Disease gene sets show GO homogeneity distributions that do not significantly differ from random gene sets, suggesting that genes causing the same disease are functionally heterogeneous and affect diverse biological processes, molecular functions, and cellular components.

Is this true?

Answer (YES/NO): NO